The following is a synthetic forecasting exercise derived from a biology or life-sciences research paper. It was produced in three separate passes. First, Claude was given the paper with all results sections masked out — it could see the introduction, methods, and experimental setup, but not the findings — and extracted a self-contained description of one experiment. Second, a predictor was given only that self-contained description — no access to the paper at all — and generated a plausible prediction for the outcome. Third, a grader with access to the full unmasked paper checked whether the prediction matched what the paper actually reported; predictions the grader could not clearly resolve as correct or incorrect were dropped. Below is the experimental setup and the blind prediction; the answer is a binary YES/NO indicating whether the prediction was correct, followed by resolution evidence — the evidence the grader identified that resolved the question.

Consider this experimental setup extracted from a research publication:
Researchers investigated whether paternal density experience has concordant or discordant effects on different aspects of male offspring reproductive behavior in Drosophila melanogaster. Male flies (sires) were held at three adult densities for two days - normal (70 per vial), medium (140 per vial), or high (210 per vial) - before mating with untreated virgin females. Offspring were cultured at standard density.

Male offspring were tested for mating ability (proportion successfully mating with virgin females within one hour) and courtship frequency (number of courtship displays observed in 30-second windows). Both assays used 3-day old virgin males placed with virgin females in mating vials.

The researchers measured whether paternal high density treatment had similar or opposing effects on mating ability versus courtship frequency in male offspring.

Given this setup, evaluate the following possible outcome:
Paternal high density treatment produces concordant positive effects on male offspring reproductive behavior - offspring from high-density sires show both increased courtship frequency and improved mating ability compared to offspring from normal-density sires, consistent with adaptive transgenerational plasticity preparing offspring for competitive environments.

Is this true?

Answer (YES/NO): NO